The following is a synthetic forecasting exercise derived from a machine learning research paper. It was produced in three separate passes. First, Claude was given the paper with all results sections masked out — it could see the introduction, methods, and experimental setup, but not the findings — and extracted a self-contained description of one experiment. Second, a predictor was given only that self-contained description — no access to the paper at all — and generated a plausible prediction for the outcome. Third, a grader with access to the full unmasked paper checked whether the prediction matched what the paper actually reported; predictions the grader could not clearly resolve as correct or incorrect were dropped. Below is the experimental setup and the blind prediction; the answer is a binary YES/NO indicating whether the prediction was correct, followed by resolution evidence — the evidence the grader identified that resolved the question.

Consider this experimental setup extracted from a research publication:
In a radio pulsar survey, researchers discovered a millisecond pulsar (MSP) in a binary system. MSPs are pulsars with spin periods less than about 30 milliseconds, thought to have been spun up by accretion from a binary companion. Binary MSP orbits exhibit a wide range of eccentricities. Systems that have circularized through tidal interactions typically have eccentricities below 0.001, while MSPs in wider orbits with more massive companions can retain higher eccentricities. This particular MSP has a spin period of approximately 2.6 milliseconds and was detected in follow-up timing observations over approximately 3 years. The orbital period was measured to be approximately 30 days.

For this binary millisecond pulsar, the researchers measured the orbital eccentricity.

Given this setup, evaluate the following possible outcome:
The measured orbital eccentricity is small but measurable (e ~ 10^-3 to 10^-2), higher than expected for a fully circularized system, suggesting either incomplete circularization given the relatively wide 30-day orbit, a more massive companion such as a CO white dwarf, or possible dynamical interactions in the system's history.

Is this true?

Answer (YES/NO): NO